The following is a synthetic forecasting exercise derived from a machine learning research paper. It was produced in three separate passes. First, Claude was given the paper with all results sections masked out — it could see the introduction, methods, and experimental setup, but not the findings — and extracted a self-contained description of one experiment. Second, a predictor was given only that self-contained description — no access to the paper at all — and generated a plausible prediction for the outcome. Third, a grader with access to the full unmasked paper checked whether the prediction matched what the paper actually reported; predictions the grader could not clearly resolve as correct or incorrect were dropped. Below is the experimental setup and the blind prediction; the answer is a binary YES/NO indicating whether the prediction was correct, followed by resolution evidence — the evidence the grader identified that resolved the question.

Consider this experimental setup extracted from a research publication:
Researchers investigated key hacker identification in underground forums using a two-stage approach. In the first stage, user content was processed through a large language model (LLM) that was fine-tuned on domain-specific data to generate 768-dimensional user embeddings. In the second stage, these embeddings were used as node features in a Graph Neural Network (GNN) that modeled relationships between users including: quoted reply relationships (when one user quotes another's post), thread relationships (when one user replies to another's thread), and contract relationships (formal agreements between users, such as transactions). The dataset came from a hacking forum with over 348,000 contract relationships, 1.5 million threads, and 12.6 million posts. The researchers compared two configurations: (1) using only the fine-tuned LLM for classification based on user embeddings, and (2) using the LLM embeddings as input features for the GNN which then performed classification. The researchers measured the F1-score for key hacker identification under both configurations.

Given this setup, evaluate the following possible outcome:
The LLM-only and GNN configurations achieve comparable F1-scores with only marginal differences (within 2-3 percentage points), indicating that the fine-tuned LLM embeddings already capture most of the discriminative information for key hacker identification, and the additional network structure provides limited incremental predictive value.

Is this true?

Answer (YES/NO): NO